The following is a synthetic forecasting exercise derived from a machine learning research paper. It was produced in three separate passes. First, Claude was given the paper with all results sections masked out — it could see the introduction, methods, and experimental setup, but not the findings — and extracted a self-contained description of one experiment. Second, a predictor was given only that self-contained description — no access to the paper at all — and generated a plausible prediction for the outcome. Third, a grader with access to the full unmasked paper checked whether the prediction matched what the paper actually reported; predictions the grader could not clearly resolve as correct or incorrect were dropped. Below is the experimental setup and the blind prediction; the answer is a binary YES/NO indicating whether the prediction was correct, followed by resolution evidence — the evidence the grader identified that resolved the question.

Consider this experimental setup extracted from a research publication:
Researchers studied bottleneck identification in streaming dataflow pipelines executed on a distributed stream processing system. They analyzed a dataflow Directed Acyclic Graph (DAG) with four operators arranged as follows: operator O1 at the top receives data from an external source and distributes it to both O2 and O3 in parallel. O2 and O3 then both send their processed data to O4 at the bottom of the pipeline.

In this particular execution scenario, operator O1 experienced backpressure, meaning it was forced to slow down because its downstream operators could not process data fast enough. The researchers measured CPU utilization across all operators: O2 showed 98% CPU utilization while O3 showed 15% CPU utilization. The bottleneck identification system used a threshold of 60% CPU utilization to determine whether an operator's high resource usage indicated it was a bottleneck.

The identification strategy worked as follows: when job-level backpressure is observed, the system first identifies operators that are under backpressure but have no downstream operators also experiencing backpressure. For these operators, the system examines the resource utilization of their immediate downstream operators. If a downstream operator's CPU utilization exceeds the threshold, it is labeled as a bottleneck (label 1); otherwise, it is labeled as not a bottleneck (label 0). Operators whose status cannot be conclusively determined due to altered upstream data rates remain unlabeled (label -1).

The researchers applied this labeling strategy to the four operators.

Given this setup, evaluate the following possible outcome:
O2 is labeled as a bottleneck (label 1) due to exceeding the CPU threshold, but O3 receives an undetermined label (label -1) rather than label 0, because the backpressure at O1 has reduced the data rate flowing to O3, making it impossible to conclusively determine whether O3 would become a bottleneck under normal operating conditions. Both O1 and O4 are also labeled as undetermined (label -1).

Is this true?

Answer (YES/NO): NO